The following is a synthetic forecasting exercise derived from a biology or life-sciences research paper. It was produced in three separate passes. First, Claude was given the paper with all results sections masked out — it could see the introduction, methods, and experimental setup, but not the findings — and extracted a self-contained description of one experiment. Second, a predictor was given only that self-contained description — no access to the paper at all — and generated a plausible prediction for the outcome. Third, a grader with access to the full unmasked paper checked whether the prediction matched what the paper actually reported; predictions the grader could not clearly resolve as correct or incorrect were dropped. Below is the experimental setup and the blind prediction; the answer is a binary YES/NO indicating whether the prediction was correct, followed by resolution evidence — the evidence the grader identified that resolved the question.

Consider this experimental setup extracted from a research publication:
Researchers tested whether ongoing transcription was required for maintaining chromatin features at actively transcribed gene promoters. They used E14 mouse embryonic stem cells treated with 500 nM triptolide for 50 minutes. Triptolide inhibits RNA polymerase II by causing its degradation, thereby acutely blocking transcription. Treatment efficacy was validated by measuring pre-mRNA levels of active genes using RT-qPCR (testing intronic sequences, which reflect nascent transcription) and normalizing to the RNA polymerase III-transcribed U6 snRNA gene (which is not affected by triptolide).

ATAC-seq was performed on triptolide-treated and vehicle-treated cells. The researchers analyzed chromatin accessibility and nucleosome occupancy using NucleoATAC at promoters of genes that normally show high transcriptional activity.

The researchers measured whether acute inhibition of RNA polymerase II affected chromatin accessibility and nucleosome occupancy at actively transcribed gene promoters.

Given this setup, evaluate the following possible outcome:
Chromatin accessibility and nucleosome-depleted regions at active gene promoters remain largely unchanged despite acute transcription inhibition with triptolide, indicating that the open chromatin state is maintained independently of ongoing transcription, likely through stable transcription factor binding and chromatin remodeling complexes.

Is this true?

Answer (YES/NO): NO